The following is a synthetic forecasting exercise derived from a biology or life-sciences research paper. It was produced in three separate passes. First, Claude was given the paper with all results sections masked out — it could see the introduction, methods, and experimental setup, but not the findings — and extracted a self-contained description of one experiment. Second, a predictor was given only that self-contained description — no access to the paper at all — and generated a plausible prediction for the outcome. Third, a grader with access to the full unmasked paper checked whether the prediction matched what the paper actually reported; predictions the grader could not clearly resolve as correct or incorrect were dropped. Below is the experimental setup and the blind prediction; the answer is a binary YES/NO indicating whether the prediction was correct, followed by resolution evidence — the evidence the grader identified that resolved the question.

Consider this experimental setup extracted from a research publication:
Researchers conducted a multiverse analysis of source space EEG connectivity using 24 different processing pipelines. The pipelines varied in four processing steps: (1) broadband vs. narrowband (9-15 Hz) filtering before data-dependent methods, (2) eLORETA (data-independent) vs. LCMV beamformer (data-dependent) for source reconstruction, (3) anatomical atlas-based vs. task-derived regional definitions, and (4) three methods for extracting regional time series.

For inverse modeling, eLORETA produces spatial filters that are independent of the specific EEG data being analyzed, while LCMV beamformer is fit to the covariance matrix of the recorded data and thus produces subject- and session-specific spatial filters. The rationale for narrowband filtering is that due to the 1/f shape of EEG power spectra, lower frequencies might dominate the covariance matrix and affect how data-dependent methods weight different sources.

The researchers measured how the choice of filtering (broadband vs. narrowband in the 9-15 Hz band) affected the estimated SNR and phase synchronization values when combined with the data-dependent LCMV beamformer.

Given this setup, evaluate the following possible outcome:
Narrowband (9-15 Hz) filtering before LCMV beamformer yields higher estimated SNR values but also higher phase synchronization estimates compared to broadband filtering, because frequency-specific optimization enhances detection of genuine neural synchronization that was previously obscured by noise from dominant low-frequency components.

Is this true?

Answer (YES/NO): NO